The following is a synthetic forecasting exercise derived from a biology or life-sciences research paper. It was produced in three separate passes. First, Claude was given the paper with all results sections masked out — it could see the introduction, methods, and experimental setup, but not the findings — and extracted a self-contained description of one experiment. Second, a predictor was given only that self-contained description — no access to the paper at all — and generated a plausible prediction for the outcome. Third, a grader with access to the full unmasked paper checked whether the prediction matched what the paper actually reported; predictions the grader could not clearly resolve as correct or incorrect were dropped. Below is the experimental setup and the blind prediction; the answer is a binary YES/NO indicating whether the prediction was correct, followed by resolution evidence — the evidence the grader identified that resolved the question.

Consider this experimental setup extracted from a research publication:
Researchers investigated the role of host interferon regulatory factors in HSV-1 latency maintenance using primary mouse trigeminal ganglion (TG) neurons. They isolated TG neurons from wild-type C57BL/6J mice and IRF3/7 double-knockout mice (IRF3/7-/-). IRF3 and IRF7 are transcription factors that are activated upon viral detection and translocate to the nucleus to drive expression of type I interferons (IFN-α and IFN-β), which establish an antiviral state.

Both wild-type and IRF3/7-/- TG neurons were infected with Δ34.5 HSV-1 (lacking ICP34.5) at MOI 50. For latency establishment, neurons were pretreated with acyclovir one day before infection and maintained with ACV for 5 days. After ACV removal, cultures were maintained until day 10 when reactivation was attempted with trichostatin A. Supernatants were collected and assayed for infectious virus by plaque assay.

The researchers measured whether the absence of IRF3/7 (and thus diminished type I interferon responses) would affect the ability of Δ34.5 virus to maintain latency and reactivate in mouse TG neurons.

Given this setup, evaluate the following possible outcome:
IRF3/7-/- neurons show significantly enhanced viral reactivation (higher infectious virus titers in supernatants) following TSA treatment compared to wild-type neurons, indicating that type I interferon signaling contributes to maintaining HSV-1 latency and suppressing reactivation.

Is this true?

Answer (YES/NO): YES